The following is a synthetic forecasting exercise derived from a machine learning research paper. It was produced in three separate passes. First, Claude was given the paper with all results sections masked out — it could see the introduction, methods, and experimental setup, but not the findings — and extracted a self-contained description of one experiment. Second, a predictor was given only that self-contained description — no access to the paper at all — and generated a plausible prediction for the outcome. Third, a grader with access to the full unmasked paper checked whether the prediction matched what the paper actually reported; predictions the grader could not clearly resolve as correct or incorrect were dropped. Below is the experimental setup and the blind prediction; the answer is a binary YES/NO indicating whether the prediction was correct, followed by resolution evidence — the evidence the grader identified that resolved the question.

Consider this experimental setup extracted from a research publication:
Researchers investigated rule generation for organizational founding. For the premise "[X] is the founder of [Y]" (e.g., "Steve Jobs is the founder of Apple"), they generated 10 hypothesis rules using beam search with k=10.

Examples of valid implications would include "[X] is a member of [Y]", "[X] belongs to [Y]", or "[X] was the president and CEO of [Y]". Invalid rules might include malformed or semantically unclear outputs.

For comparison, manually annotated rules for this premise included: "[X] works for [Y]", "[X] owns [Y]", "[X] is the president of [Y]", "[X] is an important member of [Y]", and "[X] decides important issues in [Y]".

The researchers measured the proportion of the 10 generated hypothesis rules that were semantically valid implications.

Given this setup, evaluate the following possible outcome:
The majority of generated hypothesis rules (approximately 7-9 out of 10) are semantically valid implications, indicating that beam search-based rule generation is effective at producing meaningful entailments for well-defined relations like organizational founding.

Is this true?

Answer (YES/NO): YES